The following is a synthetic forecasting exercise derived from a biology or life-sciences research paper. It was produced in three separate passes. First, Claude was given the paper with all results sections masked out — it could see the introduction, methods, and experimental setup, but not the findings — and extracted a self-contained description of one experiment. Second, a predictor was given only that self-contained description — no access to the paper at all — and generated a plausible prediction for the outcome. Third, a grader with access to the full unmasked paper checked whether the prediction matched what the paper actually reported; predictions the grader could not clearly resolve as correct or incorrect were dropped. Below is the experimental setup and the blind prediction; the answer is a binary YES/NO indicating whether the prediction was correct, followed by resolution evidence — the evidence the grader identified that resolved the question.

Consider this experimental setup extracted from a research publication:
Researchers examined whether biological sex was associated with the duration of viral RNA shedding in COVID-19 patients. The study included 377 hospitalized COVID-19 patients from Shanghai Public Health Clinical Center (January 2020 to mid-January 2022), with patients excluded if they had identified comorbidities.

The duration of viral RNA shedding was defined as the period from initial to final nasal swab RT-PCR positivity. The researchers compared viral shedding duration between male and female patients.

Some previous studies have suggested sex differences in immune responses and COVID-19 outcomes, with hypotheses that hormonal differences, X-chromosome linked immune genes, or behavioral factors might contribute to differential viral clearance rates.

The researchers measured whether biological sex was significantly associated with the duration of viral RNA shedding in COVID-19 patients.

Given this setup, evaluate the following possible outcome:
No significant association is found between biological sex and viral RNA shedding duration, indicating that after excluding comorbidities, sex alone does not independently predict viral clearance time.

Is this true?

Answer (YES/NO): YES